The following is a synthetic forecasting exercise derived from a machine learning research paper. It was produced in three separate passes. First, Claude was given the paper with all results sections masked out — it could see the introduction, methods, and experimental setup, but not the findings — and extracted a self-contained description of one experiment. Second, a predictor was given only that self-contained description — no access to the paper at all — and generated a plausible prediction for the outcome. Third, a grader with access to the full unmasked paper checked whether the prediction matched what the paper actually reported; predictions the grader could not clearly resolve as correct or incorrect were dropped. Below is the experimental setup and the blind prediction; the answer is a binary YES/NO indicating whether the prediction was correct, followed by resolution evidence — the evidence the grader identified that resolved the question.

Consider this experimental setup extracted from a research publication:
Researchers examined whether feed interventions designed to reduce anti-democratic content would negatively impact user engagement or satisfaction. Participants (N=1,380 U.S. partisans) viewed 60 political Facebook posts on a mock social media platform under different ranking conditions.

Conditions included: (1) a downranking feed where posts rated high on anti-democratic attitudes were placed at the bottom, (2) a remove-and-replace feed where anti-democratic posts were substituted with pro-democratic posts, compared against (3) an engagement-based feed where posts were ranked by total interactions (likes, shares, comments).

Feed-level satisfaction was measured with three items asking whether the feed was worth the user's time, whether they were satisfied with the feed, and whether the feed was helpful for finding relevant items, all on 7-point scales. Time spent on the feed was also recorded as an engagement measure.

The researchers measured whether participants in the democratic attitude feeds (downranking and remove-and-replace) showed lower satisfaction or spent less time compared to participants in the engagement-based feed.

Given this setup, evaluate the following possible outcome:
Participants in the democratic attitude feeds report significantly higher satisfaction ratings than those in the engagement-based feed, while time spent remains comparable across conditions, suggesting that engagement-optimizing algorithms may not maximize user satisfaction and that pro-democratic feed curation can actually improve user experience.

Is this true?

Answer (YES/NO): NO